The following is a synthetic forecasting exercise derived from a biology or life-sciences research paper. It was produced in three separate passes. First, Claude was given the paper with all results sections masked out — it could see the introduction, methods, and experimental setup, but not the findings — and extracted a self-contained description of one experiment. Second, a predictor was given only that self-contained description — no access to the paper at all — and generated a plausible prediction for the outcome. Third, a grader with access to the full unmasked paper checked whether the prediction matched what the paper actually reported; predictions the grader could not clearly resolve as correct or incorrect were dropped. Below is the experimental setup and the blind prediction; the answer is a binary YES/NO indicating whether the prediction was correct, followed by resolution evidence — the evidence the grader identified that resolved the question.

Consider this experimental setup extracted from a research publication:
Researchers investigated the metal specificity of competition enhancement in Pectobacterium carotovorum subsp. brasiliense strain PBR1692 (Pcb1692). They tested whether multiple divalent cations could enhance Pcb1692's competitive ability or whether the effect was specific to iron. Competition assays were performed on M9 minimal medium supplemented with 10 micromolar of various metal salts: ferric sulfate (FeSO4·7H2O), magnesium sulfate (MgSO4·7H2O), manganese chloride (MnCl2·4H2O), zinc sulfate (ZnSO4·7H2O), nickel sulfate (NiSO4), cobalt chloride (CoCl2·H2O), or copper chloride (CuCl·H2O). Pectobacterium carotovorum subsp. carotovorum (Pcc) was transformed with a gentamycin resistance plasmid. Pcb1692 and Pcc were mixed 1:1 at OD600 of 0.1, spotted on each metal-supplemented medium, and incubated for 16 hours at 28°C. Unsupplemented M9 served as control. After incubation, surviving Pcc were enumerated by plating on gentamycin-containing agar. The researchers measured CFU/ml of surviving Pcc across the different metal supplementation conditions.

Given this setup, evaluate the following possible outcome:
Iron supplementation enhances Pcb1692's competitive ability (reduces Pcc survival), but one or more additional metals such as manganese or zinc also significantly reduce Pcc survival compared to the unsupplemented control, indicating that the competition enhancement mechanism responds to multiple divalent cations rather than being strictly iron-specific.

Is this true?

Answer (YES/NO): NO